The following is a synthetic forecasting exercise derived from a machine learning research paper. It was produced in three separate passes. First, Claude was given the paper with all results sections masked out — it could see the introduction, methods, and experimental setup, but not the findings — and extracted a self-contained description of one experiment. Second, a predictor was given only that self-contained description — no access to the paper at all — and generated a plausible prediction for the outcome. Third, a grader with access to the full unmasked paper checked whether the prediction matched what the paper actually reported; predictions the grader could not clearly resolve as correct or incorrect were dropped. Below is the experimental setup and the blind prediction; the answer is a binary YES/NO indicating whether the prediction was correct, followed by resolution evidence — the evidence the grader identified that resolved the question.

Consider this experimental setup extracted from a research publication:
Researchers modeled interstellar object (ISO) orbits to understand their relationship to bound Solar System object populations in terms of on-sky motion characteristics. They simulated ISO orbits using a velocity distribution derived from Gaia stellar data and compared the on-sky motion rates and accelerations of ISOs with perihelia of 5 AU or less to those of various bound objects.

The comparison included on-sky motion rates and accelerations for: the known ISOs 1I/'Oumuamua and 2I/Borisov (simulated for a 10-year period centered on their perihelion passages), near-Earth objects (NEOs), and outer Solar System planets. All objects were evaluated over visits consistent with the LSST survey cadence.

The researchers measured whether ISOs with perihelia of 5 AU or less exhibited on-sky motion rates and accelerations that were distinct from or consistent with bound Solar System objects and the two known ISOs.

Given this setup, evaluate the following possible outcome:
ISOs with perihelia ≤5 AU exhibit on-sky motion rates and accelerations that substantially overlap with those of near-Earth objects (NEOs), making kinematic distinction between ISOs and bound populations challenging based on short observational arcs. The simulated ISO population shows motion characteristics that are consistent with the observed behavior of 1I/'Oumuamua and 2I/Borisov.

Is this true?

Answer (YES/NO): YES